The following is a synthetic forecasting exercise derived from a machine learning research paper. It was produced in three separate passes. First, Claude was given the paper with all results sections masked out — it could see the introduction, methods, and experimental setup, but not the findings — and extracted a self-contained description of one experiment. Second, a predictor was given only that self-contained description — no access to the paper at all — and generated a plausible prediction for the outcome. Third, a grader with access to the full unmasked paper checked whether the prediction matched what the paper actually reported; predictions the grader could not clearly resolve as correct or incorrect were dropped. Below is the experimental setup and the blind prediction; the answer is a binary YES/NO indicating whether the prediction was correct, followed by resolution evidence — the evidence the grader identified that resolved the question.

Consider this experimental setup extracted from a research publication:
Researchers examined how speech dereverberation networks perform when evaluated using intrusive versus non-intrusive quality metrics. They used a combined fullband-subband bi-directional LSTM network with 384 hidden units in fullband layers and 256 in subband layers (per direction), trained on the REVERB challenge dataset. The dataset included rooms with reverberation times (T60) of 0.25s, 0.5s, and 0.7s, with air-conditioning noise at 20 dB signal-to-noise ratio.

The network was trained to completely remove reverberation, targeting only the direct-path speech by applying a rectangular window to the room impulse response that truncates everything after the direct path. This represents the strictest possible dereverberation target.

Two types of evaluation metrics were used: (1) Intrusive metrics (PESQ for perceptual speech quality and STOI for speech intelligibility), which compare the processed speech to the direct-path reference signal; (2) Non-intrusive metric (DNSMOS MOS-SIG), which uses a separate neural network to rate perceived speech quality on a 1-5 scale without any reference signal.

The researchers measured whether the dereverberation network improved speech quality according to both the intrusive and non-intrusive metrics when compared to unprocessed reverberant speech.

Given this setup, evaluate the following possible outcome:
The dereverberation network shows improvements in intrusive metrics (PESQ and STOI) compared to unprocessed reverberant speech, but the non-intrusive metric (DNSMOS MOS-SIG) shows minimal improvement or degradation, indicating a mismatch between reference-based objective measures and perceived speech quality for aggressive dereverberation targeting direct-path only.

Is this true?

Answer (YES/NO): YES